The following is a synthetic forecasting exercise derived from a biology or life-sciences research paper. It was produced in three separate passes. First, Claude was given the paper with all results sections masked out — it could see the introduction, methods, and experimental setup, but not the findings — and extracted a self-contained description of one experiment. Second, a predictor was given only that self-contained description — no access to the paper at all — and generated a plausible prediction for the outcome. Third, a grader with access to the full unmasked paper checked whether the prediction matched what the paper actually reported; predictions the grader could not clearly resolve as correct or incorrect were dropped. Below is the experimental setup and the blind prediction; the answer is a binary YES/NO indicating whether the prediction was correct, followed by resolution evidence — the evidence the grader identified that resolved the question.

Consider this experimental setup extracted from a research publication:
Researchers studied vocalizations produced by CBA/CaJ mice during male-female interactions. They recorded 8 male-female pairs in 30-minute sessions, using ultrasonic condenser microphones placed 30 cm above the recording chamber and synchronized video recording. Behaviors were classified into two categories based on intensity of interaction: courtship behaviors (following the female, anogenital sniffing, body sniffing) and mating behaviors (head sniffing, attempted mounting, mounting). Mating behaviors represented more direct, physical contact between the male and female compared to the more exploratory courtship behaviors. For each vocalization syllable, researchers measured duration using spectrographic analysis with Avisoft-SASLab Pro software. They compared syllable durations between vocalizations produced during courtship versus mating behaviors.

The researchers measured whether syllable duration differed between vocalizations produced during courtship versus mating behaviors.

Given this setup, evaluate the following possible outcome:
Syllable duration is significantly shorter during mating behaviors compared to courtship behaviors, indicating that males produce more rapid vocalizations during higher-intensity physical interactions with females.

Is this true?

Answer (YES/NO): NO